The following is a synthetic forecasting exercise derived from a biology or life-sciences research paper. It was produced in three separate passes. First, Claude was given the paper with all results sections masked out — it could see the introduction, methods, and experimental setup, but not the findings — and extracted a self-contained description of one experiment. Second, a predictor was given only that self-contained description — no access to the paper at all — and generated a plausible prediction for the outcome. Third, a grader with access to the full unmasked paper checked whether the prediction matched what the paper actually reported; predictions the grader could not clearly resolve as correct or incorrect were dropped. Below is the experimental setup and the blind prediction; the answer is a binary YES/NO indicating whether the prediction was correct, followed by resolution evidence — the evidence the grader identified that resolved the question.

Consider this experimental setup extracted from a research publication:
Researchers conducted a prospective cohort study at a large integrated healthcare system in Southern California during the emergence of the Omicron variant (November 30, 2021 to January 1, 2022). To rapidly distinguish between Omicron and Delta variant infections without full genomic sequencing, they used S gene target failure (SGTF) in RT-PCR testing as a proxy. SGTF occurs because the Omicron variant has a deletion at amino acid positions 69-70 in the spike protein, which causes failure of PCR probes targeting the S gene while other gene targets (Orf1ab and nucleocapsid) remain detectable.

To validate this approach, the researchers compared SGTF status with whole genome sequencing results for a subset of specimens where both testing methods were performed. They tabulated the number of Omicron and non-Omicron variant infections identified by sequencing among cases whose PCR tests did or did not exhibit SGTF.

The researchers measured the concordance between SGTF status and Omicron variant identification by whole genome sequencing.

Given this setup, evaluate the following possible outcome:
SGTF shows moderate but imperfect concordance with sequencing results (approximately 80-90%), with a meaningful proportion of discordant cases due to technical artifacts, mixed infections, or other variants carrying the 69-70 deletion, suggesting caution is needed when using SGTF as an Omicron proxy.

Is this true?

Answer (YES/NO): NO